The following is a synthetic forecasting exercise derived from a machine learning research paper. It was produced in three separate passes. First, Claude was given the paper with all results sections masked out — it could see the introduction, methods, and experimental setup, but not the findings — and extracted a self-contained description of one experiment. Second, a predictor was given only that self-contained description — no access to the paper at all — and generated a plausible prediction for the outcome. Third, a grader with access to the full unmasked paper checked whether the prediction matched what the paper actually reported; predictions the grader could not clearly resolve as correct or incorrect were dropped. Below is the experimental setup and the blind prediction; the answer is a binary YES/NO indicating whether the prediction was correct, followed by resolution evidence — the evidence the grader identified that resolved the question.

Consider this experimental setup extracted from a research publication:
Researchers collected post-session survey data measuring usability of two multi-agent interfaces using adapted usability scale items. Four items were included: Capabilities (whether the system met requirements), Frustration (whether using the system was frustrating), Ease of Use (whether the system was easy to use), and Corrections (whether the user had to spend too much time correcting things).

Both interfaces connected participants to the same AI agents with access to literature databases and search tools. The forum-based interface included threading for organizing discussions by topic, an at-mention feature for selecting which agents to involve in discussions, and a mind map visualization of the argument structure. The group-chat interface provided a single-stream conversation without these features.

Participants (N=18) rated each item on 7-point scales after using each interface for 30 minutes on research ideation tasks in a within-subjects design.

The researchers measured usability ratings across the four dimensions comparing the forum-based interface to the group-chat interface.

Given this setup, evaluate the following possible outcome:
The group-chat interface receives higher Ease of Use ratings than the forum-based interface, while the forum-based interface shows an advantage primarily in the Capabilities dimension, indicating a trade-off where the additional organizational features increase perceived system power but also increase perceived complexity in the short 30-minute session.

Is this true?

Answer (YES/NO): NO